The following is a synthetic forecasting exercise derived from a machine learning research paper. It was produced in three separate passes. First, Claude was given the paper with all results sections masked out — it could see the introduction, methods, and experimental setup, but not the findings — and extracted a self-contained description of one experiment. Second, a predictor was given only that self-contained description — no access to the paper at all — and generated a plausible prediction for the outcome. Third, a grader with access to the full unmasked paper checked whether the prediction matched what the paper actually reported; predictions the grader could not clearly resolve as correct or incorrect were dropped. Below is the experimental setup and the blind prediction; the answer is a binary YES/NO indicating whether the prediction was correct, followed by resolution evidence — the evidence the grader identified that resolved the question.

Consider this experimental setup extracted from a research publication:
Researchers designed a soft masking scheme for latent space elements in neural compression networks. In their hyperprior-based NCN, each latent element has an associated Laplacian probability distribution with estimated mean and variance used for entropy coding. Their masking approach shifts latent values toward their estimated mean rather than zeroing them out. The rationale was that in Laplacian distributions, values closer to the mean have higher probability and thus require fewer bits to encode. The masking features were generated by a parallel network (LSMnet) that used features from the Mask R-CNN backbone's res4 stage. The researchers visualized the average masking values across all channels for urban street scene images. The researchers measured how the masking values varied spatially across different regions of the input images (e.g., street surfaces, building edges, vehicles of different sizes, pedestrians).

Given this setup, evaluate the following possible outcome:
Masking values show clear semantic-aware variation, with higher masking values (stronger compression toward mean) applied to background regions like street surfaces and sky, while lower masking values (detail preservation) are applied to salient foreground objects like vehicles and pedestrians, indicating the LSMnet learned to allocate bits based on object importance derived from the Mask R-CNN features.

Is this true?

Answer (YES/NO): YES